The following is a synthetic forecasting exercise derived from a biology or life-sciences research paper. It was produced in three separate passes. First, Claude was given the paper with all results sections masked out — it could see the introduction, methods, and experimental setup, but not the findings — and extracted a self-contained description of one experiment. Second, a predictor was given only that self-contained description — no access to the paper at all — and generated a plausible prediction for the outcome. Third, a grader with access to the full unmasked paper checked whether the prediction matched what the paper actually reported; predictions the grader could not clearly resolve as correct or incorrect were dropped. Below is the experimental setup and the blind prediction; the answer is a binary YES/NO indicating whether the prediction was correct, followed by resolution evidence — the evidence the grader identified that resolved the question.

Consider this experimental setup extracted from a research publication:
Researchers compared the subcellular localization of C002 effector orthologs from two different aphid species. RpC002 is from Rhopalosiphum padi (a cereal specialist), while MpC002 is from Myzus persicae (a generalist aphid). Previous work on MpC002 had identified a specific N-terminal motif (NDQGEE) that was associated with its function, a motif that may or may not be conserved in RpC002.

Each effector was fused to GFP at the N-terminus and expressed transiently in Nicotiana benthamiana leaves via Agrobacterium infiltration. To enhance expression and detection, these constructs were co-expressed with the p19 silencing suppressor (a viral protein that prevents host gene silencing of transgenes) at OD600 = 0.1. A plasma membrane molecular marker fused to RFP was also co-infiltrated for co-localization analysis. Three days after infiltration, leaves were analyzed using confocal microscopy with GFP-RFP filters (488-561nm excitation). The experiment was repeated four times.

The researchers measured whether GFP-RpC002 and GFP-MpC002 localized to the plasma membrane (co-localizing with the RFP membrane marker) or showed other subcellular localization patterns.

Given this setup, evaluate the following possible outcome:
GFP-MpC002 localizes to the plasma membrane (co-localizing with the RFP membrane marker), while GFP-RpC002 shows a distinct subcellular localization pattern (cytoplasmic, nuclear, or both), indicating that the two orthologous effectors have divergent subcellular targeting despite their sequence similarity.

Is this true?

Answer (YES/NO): NO